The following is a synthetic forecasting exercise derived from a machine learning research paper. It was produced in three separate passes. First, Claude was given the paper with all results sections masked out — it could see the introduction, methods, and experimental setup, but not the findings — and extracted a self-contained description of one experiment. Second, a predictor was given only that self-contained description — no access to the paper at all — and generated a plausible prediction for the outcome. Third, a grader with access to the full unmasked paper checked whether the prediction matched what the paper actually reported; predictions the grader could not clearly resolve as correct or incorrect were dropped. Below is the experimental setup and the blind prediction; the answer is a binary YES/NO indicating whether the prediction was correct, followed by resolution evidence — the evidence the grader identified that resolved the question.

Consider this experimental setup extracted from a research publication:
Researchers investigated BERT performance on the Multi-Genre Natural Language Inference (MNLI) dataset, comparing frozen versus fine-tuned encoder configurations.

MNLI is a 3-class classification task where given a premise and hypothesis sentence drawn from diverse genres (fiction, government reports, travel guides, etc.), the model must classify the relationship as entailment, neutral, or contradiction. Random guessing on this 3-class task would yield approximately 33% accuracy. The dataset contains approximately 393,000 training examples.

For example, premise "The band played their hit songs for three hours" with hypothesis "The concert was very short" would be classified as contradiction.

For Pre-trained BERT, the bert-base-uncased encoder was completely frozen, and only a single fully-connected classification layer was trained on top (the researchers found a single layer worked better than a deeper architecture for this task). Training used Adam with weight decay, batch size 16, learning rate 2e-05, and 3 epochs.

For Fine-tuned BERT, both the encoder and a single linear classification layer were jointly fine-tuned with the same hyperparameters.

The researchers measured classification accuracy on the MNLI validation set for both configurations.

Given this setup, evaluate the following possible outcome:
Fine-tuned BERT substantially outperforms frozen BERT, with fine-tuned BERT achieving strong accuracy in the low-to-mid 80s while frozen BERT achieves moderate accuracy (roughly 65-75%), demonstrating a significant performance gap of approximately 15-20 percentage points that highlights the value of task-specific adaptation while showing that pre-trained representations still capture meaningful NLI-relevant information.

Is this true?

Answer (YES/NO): NO